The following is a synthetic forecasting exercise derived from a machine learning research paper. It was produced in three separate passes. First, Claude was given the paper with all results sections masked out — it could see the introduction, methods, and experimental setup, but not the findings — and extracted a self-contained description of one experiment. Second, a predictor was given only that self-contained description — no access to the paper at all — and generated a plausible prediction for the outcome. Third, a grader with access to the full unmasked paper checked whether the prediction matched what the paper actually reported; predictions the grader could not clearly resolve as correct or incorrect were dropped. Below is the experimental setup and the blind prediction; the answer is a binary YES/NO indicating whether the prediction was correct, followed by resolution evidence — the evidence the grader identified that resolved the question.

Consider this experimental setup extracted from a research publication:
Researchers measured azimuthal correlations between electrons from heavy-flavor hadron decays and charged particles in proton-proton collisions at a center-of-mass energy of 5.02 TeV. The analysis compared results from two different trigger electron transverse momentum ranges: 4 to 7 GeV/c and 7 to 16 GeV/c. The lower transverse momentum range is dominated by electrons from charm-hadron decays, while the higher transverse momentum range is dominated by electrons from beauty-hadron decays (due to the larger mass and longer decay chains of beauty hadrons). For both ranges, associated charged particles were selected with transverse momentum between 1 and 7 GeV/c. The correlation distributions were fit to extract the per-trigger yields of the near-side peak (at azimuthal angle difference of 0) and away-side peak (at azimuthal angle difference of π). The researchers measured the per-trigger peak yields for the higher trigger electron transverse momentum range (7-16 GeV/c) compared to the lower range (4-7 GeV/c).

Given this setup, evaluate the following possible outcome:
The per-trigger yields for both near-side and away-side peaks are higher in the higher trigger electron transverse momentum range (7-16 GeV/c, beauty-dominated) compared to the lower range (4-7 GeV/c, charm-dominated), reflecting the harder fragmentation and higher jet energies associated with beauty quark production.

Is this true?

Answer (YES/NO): NO